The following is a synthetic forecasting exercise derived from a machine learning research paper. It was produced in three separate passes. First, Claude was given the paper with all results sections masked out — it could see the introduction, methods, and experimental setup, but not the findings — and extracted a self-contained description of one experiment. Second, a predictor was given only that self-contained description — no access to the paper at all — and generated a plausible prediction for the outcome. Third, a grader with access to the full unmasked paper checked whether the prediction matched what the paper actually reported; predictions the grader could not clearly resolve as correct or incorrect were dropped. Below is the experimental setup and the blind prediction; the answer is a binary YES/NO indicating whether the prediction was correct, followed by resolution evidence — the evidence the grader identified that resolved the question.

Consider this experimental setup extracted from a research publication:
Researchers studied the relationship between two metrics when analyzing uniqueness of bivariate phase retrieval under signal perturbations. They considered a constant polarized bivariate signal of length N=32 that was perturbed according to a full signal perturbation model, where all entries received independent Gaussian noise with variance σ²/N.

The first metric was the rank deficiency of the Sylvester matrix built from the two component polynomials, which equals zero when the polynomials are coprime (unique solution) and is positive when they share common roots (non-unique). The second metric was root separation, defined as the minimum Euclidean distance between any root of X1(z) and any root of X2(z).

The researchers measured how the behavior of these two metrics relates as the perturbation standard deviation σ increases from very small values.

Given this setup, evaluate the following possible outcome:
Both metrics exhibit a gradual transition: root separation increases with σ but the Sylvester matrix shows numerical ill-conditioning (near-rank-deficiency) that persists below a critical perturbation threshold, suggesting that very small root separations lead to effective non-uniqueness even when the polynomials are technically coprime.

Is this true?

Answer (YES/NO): NO